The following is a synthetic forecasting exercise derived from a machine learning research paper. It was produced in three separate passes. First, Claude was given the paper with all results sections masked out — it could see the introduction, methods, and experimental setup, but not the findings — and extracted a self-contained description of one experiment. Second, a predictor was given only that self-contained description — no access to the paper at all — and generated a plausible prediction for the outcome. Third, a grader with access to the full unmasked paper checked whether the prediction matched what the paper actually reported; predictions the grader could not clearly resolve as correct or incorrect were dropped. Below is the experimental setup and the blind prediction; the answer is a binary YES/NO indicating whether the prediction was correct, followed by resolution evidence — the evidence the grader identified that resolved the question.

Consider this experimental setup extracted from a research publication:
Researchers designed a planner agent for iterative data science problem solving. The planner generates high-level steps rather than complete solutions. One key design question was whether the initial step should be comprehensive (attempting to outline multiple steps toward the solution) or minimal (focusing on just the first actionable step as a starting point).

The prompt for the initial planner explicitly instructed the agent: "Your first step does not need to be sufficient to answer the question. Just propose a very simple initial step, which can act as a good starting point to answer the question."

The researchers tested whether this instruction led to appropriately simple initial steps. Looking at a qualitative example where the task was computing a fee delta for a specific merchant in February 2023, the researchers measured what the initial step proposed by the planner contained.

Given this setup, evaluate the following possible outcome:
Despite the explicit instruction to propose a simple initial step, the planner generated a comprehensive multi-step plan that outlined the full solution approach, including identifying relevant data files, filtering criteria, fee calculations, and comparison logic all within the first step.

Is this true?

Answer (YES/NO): NO